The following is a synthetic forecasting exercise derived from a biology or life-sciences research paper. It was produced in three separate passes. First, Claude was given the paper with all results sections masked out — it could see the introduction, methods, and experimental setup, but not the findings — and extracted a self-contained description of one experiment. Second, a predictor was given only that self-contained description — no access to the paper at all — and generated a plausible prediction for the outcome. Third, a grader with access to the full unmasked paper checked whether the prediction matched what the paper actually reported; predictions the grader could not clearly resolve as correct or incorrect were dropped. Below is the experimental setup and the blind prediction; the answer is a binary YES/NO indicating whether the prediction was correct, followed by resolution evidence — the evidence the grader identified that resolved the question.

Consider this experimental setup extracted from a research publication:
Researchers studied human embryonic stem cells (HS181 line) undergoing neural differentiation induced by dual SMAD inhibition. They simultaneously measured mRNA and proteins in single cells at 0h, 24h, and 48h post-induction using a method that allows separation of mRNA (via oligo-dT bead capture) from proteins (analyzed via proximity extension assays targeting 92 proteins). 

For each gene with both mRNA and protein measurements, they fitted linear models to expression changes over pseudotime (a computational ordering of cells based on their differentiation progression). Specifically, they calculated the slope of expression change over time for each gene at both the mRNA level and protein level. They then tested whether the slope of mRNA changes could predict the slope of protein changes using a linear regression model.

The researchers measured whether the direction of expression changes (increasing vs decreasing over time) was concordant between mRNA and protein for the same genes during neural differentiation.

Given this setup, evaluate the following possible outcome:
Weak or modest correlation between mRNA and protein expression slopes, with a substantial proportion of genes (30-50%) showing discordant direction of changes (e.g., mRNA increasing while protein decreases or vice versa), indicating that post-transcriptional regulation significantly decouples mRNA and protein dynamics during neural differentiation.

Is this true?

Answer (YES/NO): NO